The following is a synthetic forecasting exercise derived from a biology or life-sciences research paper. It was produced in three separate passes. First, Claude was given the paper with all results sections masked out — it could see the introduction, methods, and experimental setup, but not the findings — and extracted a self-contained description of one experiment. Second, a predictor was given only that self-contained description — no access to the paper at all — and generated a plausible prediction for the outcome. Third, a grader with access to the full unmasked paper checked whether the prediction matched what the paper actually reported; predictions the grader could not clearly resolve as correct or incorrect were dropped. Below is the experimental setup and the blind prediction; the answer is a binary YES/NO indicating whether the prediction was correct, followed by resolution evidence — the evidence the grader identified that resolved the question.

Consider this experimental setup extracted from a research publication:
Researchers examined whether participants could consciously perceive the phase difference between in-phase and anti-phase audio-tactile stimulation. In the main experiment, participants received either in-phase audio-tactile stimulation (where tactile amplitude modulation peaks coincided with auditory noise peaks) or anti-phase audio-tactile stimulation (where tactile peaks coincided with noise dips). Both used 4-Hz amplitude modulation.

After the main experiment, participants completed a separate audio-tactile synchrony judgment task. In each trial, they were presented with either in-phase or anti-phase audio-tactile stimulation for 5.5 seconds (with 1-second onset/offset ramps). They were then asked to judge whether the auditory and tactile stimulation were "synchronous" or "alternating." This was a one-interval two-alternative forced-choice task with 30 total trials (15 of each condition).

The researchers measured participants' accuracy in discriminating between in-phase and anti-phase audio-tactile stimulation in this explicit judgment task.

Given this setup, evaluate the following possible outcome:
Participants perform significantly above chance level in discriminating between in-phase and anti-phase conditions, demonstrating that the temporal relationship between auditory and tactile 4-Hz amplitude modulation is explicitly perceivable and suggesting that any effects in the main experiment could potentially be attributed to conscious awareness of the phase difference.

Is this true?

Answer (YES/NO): NO